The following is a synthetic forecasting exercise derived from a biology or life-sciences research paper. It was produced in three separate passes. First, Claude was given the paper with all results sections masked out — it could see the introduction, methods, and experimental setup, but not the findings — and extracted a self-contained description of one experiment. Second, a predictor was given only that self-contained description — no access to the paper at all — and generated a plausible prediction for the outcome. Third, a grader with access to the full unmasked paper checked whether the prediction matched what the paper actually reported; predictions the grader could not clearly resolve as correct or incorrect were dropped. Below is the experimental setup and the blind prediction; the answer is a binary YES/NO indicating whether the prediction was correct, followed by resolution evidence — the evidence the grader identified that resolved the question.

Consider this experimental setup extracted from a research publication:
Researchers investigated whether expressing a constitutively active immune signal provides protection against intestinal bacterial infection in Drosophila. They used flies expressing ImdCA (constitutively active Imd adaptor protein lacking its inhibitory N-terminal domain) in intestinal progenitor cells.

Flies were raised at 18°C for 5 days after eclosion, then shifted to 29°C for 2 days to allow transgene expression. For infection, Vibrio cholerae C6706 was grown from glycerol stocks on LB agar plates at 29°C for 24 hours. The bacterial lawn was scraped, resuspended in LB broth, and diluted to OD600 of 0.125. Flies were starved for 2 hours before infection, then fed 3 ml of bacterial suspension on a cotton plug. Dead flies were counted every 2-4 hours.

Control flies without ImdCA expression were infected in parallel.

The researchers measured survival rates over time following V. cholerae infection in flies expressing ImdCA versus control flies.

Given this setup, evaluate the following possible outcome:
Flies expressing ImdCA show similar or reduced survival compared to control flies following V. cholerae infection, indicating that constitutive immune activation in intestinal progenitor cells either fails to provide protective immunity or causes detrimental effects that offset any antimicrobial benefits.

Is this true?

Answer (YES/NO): NO